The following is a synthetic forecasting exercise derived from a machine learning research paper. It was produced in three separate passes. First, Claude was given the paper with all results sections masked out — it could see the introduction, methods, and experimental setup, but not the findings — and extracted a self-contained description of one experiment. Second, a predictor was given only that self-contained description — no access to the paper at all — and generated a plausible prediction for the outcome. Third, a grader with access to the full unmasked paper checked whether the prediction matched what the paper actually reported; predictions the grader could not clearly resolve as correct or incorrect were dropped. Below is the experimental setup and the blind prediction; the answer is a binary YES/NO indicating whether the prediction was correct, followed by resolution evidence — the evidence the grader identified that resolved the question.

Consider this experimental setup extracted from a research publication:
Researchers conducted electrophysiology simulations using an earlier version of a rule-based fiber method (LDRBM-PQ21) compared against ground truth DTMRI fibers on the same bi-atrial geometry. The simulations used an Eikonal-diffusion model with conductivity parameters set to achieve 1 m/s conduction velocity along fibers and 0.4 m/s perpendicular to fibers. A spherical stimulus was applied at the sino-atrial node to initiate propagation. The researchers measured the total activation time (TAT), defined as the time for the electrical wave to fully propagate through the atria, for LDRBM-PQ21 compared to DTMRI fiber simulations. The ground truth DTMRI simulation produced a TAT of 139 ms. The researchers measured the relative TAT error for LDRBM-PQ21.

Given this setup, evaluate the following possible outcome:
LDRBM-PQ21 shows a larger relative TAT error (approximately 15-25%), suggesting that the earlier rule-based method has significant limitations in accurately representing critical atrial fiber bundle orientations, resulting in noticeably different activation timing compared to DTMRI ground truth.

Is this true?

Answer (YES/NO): NO